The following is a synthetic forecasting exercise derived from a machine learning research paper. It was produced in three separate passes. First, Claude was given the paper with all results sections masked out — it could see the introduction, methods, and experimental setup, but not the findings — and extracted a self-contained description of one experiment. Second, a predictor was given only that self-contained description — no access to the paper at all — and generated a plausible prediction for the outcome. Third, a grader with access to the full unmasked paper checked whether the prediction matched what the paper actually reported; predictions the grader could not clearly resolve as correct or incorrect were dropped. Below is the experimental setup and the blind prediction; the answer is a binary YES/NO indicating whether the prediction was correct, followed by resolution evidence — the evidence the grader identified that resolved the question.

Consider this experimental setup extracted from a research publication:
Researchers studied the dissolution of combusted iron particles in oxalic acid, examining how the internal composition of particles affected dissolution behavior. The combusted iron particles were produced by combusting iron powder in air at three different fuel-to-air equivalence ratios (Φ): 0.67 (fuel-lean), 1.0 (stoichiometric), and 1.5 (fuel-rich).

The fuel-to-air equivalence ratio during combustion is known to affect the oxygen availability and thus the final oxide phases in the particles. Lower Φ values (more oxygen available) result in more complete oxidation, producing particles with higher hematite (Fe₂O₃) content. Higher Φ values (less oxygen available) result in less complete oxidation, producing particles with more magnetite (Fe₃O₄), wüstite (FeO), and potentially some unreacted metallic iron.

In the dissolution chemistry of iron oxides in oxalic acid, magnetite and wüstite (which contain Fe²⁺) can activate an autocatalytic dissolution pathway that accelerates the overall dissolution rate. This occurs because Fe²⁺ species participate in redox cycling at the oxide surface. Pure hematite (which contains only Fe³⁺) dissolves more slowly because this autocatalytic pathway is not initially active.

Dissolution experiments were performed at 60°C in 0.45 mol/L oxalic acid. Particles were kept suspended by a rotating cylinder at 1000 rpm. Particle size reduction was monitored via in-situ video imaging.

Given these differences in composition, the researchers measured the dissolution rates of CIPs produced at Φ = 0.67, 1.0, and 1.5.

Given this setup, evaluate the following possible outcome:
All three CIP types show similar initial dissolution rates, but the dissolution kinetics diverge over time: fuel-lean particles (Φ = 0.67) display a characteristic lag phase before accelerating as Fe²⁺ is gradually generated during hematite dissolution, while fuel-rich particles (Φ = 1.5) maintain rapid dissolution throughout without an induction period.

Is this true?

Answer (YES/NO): NO